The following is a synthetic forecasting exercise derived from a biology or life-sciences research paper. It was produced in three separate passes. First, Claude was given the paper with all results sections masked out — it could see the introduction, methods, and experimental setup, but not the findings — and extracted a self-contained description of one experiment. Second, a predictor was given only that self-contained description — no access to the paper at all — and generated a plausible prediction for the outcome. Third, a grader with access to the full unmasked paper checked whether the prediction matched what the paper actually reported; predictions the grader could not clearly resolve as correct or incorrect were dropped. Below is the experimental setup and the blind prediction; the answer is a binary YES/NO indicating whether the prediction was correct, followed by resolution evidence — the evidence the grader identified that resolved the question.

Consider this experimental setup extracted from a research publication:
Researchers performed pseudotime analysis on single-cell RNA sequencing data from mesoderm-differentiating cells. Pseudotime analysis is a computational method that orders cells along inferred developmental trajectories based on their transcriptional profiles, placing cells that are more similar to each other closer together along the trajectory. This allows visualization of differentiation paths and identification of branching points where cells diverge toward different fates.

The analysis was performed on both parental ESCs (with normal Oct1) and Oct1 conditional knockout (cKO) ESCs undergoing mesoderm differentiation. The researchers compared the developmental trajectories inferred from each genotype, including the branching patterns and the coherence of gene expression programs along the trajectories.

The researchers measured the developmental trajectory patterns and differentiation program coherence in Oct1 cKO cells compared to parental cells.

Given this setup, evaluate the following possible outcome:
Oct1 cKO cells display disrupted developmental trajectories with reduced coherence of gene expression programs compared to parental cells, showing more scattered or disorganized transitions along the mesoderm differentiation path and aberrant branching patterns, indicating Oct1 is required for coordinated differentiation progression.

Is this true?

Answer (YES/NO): YES